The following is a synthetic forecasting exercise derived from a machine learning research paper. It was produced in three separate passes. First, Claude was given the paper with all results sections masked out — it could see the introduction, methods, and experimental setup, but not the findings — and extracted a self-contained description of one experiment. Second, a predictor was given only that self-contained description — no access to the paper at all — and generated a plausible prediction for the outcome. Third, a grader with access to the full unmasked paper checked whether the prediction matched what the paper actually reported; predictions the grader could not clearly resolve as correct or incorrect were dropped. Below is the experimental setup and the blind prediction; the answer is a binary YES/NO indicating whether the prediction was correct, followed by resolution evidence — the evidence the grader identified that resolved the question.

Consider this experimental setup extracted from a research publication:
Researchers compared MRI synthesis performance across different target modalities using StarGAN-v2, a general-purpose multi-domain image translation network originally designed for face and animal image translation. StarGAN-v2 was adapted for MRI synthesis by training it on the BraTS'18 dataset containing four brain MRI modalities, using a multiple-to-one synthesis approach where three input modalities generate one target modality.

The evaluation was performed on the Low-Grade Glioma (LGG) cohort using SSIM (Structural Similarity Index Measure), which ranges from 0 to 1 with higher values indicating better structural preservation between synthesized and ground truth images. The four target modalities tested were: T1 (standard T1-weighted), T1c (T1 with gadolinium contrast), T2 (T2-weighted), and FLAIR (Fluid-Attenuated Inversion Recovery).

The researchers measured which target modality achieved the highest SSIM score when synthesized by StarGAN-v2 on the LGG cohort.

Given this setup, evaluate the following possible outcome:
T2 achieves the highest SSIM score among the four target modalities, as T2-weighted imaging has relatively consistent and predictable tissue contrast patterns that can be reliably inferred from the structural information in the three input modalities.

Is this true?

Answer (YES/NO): NO